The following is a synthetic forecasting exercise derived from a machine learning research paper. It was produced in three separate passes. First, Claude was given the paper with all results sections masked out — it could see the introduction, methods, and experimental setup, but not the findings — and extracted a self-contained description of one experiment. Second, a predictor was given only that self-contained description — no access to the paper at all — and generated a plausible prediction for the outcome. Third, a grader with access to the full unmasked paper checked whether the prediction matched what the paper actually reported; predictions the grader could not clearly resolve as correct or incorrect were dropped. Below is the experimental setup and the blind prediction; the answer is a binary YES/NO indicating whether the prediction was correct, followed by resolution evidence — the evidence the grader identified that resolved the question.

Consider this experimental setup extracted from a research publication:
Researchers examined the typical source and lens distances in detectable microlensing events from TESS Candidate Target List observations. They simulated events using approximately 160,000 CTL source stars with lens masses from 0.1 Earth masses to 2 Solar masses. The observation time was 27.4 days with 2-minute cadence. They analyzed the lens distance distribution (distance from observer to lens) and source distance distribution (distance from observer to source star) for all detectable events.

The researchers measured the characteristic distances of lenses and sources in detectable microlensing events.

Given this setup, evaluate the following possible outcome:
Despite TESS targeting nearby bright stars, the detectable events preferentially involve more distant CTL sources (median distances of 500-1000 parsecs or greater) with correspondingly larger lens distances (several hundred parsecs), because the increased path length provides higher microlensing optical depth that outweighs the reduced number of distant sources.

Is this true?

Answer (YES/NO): NO